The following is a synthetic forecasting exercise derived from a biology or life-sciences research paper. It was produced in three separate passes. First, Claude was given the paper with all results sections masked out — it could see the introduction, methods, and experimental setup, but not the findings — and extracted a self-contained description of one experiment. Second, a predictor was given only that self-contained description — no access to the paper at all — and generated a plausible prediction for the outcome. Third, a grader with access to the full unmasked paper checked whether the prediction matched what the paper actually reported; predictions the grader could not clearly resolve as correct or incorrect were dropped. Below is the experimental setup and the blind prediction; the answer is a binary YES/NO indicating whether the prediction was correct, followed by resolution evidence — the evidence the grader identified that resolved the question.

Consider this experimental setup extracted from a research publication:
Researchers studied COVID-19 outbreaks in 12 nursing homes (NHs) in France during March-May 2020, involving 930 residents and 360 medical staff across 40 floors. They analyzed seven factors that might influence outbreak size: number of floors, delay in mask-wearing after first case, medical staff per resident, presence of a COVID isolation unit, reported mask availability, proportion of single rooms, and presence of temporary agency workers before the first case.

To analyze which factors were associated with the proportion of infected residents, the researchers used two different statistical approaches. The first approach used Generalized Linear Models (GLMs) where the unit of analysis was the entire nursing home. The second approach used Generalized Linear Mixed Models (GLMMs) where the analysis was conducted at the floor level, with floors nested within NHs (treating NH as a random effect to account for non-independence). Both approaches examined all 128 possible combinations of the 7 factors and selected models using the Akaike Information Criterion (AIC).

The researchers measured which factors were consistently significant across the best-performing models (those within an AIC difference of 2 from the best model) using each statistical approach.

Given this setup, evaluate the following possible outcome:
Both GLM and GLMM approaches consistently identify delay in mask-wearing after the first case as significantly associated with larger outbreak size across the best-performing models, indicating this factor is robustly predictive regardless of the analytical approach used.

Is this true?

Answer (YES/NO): NO